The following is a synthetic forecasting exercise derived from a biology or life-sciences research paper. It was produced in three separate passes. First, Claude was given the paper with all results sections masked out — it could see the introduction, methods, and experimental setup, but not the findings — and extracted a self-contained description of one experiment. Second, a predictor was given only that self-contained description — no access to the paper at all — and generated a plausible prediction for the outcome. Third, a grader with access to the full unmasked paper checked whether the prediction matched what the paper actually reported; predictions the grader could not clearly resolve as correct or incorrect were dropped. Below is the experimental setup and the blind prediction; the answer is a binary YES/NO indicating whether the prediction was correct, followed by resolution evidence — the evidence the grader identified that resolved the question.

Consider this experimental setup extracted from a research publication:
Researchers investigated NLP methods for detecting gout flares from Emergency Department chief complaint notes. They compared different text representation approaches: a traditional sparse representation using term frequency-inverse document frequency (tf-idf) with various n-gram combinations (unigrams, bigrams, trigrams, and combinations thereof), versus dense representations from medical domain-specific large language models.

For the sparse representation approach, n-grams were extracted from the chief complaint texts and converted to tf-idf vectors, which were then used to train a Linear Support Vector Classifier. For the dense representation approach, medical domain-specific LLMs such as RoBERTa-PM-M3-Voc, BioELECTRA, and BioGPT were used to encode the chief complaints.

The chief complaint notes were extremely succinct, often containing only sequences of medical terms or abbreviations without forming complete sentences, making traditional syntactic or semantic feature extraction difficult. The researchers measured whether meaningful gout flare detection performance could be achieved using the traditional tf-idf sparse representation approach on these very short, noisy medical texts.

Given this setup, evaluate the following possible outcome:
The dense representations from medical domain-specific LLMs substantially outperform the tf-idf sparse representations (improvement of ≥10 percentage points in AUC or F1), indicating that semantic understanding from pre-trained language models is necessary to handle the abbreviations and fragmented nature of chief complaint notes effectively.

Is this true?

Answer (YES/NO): NO